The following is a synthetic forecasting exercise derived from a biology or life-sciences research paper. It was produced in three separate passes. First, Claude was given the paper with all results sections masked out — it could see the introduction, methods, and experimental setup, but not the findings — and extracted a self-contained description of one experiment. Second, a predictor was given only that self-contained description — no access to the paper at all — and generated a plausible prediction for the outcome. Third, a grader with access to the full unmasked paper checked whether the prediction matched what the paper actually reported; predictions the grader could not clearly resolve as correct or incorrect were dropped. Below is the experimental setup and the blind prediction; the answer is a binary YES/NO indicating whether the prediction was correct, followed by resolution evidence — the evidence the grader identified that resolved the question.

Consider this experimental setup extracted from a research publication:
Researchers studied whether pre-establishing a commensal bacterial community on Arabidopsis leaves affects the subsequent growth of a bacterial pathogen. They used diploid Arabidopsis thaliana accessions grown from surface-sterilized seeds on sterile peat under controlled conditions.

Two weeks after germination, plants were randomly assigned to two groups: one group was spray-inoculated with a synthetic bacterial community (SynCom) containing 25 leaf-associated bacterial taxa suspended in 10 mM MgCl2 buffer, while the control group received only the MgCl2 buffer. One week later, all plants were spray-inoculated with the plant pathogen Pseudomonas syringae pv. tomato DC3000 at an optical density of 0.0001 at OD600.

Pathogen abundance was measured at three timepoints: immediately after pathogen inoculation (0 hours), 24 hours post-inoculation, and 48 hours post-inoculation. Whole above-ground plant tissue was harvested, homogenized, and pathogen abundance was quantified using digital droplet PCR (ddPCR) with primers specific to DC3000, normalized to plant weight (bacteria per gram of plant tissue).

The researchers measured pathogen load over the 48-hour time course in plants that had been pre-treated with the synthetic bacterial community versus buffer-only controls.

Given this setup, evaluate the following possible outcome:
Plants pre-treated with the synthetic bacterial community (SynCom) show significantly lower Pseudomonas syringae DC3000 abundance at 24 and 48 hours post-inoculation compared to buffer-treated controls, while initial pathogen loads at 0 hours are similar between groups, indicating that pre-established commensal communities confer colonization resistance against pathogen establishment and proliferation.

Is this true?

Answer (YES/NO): NO